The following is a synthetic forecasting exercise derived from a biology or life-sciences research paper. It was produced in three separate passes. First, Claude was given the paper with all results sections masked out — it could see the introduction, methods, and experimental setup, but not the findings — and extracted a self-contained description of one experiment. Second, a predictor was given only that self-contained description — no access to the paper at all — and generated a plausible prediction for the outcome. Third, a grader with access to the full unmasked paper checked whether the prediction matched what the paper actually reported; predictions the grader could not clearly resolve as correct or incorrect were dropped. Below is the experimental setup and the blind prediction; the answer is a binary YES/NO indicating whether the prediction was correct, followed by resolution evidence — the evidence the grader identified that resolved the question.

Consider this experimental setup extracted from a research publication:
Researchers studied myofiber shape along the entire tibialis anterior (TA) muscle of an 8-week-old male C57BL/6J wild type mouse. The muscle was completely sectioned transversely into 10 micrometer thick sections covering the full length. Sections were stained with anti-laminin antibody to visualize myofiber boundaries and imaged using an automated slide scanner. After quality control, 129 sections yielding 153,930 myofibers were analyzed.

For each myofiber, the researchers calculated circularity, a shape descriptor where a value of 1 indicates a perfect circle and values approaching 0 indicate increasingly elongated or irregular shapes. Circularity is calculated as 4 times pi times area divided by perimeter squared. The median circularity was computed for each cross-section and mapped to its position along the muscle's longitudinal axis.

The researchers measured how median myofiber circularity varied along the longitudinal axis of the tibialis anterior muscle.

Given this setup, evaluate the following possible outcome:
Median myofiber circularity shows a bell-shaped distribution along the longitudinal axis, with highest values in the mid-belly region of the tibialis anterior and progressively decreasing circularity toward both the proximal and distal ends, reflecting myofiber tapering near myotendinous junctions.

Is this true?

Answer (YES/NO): NO